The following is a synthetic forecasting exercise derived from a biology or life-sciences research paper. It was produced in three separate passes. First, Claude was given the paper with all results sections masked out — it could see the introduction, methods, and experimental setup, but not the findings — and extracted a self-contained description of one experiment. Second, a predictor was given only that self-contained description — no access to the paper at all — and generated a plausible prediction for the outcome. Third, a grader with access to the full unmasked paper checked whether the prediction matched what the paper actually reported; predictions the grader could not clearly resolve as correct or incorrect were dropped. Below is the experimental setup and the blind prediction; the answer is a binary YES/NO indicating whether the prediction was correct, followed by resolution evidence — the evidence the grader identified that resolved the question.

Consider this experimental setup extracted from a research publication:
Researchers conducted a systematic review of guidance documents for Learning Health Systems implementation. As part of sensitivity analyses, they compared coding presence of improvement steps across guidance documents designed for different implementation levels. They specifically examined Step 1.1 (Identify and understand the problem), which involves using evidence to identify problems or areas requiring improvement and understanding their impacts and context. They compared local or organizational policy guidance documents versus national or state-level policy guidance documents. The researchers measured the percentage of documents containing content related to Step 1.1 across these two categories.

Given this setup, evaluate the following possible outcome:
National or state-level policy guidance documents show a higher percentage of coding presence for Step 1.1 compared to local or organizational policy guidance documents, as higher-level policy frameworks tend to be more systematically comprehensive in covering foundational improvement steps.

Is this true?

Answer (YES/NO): NO